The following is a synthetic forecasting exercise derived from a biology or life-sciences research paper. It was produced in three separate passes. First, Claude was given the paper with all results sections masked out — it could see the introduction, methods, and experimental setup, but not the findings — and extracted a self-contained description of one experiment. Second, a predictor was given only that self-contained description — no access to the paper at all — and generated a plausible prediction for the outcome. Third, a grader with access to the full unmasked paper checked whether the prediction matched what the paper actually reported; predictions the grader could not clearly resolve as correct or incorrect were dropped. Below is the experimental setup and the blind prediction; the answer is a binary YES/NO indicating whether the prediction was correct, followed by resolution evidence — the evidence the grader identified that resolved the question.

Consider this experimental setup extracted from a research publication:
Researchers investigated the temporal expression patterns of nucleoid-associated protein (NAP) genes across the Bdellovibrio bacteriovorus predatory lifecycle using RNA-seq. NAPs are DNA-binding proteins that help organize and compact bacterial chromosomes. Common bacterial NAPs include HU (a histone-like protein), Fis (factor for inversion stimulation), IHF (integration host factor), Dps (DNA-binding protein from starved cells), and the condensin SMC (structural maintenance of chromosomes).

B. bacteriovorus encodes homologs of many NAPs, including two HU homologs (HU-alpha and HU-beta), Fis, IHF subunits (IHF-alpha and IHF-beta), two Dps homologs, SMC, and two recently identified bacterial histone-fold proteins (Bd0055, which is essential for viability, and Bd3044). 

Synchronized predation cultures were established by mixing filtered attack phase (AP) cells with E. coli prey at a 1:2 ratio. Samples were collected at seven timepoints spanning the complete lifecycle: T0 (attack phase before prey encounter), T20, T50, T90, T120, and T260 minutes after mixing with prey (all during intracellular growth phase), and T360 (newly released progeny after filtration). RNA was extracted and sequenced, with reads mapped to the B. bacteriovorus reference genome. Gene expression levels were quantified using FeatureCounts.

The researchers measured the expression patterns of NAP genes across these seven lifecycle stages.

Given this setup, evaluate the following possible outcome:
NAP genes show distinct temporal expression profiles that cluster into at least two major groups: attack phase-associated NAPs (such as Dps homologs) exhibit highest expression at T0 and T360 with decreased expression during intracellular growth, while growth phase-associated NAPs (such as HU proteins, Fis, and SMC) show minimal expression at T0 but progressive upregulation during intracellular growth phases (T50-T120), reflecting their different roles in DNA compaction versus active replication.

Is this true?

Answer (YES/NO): NO